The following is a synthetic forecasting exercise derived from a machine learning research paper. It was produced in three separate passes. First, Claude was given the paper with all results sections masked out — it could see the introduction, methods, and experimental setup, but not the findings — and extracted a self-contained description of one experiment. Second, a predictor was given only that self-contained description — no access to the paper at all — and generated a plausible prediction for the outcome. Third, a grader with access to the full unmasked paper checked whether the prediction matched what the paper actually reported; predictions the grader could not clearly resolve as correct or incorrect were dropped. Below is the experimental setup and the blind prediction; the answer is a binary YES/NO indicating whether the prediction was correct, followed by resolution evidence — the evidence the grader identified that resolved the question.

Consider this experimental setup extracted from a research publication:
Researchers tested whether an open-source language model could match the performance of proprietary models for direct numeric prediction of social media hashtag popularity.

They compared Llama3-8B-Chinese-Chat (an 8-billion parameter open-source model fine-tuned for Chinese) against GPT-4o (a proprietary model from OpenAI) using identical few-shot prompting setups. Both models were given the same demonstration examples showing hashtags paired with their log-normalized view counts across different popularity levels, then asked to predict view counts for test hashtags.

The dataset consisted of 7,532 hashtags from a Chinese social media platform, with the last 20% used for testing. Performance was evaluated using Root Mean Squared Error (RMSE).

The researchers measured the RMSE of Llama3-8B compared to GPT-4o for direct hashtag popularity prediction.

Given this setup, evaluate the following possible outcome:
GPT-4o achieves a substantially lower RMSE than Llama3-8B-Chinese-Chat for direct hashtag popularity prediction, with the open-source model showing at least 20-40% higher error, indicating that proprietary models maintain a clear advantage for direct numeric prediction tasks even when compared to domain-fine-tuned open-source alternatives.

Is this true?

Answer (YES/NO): NO